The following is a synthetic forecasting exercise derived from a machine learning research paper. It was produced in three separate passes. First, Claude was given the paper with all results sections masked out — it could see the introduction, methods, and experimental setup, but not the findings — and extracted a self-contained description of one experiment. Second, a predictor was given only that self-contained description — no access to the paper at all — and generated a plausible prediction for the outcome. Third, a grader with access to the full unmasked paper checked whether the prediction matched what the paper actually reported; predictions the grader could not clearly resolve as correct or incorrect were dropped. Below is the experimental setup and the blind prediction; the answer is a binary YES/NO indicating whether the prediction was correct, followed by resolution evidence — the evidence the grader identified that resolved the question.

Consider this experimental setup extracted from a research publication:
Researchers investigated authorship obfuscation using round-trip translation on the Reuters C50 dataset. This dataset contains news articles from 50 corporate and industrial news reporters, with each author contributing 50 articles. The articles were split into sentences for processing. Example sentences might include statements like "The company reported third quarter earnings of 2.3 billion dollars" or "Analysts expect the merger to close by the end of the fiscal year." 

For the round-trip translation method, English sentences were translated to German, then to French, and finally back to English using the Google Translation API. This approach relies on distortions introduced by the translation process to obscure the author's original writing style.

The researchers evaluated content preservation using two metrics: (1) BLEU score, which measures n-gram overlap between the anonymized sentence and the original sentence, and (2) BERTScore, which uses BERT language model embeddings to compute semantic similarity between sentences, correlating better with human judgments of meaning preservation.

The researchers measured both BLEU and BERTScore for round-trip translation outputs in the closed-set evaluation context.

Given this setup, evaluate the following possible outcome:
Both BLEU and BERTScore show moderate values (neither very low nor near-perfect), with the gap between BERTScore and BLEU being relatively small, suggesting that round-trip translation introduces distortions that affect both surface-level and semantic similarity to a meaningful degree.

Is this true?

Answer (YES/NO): NO